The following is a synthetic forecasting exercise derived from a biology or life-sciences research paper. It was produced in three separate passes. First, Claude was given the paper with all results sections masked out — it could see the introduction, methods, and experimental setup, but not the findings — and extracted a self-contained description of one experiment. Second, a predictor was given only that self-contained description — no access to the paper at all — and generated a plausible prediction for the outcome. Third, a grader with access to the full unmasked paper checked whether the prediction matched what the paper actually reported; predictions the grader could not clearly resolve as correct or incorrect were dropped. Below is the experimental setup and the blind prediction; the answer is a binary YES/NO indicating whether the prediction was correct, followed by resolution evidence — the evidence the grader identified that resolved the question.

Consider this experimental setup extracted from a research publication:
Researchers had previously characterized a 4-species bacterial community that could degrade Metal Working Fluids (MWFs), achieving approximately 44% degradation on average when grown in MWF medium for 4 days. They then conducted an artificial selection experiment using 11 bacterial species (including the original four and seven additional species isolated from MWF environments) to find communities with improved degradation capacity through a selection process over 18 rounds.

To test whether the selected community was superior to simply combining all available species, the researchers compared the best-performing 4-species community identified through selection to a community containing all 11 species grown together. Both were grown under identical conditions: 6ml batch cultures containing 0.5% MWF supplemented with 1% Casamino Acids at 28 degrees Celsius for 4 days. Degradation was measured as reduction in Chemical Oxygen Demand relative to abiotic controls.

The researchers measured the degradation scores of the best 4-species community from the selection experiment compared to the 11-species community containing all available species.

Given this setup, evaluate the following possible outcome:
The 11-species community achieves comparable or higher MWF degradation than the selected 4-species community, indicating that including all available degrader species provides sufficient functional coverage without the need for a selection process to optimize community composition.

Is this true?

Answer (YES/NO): NO